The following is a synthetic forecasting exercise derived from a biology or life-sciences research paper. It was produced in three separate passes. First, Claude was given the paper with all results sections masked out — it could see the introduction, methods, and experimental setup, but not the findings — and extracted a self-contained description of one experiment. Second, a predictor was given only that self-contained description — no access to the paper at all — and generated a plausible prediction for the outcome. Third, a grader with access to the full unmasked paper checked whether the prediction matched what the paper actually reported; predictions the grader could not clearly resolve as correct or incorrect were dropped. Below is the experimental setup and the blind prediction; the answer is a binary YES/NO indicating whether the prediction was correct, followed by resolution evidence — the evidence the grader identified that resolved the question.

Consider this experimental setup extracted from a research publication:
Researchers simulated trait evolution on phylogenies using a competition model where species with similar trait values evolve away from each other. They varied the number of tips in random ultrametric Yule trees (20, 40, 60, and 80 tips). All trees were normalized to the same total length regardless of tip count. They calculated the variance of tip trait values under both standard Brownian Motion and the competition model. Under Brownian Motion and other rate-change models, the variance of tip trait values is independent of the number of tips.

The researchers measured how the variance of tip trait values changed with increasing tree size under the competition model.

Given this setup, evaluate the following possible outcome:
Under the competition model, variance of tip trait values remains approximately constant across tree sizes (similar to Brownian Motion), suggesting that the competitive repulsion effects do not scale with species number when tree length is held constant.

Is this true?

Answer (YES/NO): NO